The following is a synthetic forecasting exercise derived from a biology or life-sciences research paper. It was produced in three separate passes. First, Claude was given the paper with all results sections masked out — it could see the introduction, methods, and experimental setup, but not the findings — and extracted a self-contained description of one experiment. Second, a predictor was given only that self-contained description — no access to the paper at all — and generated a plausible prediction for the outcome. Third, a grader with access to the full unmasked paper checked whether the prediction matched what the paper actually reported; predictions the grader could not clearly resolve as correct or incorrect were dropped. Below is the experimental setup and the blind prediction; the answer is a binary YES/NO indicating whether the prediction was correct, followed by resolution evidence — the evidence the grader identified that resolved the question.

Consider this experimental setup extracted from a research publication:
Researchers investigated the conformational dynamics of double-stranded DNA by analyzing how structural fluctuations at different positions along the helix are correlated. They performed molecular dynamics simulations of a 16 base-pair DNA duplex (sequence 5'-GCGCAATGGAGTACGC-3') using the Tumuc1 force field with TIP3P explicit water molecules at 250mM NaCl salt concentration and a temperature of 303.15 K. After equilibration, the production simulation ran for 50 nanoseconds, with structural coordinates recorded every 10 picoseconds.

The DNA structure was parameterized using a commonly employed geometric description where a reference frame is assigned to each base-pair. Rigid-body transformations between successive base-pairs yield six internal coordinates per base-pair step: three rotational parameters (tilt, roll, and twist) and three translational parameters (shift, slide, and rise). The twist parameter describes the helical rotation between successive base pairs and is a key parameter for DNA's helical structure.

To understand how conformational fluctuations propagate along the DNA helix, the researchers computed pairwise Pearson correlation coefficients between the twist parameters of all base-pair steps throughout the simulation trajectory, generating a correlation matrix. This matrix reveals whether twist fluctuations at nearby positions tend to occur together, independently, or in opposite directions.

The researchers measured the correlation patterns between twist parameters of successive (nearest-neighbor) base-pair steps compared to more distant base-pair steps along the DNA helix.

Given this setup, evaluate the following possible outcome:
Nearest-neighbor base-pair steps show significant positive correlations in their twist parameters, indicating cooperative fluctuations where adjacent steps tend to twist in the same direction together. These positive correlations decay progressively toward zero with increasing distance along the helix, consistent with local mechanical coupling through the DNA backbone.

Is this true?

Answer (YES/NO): NO